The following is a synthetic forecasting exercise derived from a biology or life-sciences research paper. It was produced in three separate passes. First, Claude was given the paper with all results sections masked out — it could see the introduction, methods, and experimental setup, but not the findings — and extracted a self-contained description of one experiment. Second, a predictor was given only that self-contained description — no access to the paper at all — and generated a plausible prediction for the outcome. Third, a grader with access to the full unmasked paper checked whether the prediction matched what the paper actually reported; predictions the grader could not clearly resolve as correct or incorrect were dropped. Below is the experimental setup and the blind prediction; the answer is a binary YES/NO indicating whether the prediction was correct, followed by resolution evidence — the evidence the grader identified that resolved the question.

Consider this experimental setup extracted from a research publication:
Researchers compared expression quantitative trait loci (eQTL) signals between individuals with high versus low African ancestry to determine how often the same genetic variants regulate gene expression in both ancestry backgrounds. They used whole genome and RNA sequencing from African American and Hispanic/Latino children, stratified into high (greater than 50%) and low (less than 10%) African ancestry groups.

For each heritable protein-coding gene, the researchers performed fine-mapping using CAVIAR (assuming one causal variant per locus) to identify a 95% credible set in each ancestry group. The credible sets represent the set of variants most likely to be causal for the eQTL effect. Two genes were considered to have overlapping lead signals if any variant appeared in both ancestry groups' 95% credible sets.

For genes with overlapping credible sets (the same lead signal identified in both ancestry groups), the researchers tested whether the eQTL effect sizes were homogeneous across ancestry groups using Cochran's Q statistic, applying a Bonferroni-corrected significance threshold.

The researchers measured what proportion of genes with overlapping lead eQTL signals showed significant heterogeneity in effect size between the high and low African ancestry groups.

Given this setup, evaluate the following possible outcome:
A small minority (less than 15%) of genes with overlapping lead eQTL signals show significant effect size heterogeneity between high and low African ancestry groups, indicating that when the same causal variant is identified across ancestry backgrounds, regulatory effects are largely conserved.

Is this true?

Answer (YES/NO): YES